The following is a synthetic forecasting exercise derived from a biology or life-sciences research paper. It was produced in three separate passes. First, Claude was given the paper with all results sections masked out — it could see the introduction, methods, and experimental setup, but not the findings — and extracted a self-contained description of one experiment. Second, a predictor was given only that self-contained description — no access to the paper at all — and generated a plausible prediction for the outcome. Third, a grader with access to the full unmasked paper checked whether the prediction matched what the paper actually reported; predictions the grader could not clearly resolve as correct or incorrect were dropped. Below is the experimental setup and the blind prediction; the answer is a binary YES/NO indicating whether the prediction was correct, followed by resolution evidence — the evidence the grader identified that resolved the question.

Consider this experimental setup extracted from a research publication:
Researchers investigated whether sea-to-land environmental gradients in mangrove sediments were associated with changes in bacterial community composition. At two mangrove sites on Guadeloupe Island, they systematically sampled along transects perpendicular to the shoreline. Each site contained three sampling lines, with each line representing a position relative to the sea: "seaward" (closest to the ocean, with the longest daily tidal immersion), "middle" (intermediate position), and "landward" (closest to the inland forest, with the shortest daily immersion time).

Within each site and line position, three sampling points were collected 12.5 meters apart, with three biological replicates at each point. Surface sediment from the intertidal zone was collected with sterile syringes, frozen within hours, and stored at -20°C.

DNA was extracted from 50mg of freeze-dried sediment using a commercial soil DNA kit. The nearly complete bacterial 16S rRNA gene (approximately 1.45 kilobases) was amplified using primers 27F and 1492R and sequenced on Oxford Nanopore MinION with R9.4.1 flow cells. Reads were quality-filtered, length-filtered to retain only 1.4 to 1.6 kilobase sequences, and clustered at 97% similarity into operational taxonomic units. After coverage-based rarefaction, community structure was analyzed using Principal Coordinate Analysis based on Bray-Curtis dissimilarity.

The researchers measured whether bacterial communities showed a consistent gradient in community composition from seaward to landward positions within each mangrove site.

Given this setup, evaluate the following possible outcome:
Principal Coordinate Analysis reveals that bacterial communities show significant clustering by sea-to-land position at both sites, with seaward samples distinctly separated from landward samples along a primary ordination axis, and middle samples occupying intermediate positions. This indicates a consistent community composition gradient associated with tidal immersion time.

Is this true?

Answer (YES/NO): NO